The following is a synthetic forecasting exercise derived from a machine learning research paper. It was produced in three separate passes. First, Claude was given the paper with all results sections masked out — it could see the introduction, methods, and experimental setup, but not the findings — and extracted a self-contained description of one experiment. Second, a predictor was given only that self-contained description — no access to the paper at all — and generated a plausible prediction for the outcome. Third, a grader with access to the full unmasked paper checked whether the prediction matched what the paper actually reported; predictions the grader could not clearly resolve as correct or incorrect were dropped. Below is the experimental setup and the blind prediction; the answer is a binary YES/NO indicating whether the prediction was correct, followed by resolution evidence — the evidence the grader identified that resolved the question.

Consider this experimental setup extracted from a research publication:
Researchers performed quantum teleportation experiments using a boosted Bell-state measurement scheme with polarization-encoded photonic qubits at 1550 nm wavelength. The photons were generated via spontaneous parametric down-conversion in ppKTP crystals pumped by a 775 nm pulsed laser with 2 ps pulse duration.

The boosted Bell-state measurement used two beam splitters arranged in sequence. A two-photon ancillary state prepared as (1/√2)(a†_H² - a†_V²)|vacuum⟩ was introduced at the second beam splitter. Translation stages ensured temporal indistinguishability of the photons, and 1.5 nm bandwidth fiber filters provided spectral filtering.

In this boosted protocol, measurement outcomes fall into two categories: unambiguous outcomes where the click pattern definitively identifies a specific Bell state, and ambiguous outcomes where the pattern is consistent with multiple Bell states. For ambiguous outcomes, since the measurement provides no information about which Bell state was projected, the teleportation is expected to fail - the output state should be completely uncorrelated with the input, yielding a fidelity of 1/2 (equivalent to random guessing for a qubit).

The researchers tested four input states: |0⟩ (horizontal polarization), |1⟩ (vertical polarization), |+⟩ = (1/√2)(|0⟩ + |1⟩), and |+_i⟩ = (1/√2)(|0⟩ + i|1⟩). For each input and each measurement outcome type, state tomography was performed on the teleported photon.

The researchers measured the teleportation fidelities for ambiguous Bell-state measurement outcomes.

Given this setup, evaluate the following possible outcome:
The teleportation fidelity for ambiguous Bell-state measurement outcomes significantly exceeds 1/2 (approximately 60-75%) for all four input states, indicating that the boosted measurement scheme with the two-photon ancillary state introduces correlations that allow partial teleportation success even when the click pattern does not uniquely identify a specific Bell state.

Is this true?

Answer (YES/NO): NO